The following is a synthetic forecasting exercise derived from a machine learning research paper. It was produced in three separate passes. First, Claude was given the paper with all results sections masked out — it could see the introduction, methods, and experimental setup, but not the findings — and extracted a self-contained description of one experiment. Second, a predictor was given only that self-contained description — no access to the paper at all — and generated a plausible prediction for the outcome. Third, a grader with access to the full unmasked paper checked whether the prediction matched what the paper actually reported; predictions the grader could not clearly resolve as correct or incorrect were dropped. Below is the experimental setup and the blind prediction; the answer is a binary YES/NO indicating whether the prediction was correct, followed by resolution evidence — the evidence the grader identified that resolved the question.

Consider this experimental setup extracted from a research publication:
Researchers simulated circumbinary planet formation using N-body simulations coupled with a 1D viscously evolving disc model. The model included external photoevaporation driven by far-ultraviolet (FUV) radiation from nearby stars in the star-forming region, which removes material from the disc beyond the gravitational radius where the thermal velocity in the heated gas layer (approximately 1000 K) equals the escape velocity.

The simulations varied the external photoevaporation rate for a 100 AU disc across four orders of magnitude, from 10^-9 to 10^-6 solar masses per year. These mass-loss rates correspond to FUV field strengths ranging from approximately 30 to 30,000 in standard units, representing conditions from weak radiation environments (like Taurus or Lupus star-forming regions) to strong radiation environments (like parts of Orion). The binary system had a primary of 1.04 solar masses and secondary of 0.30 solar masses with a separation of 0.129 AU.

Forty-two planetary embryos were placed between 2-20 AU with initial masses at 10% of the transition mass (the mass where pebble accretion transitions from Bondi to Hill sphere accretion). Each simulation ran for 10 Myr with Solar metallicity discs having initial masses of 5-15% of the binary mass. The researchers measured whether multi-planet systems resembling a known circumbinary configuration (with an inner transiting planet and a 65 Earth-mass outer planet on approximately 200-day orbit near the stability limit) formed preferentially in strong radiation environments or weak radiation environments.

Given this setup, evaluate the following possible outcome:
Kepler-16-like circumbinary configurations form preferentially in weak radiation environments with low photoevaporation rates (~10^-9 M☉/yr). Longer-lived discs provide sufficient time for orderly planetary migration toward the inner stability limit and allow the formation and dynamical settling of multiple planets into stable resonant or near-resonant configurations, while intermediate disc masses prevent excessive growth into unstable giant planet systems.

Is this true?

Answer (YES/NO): NO